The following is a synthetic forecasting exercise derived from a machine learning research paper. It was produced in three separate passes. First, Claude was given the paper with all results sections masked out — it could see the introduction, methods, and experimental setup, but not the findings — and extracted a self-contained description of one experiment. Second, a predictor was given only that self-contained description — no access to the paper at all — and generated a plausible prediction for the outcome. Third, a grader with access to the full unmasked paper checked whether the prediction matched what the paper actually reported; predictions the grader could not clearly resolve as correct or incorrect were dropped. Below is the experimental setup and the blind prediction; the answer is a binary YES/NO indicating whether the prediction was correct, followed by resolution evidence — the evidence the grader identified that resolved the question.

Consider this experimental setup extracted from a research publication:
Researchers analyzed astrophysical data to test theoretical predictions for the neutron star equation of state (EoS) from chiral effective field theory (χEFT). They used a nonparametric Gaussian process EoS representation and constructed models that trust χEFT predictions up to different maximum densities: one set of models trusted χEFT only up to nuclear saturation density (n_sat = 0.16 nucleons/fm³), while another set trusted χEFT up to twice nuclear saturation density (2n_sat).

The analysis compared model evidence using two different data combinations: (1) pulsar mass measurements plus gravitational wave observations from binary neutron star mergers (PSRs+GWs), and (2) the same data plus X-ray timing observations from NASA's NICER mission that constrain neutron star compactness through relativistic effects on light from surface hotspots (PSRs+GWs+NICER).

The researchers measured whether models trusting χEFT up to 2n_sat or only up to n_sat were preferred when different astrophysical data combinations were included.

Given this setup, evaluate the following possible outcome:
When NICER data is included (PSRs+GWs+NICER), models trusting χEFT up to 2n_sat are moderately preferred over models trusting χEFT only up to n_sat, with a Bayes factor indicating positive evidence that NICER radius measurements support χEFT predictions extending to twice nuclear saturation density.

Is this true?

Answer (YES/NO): NO